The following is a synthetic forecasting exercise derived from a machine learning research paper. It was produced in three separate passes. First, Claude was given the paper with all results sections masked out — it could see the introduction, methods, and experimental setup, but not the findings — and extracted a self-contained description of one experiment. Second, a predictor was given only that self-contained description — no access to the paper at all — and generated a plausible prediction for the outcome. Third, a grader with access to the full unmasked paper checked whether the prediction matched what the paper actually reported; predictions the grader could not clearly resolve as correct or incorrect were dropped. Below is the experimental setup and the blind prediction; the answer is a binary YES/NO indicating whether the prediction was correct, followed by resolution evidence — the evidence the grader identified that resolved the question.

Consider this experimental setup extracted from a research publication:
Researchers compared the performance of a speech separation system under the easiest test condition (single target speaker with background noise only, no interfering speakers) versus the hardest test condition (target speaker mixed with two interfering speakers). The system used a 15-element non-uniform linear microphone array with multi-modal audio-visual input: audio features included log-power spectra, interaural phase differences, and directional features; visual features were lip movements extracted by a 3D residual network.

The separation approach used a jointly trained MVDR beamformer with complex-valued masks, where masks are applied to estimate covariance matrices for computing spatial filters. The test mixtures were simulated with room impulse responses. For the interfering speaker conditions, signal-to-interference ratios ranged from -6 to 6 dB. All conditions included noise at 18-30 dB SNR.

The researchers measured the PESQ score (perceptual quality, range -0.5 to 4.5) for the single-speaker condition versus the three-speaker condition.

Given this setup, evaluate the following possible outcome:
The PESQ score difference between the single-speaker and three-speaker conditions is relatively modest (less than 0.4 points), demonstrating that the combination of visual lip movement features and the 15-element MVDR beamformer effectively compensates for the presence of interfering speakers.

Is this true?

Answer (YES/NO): NO